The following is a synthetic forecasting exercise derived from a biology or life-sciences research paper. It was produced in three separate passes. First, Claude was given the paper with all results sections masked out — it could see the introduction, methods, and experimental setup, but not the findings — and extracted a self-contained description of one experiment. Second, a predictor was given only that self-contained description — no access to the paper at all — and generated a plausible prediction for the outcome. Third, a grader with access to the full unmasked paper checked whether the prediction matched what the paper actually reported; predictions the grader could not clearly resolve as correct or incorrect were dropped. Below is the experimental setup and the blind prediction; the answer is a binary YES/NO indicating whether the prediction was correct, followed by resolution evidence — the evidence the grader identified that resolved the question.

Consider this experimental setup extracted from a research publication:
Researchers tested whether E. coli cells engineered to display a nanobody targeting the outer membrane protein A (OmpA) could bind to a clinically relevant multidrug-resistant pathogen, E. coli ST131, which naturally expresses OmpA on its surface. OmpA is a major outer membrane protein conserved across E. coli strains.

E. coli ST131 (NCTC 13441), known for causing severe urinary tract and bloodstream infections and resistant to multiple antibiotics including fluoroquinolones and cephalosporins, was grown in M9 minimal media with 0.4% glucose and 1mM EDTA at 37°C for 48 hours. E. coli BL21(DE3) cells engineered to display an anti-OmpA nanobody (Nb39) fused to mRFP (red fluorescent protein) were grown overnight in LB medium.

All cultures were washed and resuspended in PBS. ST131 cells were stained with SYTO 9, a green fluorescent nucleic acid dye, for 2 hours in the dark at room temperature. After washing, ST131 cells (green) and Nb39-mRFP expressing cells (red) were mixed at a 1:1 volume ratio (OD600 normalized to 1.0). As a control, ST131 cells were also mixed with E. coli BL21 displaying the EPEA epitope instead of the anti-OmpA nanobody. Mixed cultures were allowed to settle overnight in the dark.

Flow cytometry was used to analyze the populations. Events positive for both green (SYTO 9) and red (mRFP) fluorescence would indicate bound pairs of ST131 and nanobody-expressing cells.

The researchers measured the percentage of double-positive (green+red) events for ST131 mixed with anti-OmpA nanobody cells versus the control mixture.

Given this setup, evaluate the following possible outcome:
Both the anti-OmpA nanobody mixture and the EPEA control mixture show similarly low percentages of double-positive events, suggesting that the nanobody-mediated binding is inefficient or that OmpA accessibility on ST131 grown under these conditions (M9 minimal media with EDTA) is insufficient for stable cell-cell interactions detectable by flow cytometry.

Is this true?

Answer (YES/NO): NO